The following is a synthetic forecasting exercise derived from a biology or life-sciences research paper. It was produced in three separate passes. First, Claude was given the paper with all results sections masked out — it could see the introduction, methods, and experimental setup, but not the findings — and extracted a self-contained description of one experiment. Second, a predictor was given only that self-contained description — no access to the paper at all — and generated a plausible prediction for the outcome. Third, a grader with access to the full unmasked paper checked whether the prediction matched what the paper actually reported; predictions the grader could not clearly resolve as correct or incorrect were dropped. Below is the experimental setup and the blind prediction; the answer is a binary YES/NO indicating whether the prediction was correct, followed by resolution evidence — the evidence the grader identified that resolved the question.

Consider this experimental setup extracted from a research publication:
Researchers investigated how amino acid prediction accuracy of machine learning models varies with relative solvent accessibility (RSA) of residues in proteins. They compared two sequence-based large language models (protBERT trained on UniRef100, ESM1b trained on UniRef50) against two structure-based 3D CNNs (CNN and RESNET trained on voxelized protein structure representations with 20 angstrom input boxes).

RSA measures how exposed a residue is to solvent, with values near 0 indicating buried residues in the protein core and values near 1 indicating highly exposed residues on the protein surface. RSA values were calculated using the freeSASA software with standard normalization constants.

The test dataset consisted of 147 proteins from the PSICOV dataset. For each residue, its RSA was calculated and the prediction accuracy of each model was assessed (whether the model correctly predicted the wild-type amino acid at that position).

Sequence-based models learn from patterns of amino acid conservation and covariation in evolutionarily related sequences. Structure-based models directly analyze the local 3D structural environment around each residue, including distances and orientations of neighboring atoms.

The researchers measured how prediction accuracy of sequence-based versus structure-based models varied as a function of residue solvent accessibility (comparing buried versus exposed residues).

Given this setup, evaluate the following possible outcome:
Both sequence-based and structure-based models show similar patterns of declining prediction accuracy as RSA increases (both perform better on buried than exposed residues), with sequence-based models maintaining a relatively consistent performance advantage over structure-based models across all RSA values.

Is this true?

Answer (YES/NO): NO